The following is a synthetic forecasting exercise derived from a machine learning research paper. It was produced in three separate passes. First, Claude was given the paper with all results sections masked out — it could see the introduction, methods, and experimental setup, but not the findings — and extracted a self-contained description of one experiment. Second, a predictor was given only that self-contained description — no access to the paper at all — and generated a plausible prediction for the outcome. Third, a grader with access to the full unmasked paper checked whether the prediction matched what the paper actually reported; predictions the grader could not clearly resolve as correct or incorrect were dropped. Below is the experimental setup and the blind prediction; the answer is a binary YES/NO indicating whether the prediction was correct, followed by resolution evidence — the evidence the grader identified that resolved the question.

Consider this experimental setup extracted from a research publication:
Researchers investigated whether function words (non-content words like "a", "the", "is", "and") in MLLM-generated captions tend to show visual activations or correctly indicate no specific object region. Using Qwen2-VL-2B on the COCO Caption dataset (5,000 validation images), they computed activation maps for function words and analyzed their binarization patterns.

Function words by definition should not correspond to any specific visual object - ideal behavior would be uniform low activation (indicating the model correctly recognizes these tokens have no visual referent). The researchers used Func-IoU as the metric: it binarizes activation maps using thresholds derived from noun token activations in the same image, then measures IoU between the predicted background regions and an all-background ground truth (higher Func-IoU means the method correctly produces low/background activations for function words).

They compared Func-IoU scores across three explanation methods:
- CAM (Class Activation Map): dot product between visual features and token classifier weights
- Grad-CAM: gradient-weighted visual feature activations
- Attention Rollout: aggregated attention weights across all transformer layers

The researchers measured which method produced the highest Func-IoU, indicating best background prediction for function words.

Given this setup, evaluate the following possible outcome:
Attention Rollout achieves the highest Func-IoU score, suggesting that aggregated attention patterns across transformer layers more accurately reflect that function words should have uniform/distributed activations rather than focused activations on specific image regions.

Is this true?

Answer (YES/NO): YES